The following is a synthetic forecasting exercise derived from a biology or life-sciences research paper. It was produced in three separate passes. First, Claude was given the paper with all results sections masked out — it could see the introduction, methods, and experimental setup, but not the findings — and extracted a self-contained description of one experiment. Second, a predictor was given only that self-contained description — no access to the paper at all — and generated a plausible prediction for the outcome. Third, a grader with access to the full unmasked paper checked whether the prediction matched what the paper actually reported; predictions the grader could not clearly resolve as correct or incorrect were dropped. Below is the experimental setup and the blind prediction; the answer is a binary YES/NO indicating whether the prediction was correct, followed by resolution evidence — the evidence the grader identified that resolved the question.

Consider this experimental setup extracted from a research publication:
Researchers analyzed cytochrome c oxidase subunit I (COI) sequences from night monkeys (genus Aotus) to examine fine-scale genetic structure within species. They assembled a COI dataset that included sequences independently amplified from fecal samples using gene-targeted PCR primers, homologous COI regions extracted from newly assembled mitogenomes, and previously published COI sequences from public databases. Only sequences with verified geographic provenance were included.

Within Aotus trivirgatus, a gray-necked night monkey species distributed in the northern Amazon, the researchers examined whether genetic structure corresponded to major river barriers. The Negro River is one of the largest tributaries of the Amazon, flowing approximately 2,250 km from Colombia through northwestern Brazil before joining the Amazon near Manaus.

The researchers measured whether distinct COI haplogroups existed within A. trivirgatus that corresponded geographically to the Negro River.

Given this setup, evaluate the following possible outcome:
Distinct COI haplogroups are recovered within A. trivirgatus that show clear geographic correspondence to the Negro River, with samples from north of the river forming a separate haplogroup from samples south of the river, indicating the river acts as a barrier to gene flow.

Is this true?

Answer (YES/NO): YES